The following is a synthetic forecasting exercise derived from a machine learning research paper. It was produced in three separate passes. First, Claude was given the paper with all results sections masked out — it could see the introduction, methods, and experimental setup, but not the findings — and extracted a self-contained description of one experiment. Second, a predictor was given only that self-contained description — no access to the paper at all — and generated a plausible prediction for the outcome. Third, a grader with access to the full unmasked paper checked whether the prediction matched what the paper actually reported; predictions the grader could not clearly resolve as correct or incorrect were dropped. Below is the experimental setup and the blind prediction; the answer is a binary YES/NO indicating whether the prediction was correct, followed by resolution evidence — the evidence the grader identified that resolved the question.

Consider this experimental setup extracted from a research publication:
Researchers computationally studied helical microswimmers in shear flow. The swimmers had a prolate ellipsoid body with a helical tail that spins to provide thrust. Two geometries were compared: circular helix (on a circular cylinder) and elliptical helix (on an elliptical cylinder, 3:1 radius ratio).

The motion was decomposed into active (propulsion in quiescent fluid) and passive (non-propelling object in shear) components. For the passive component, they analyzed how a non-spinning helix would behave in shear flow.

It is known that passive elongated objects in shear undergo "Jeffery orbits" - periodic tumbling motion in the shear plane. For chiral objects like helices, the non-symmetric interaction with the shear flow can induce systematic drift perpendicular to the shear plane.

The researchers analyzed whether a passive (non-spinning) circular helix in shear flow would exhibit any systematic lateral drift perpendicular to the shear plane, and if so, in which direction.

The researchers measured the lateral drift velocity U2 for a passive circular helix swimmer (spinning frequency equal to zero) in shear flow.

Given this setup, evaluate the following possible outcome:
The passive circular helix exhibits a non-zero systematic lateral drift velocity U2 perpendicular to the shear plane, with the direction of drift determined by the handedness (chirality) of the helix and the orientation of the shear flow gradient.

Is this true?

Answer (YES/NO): YES